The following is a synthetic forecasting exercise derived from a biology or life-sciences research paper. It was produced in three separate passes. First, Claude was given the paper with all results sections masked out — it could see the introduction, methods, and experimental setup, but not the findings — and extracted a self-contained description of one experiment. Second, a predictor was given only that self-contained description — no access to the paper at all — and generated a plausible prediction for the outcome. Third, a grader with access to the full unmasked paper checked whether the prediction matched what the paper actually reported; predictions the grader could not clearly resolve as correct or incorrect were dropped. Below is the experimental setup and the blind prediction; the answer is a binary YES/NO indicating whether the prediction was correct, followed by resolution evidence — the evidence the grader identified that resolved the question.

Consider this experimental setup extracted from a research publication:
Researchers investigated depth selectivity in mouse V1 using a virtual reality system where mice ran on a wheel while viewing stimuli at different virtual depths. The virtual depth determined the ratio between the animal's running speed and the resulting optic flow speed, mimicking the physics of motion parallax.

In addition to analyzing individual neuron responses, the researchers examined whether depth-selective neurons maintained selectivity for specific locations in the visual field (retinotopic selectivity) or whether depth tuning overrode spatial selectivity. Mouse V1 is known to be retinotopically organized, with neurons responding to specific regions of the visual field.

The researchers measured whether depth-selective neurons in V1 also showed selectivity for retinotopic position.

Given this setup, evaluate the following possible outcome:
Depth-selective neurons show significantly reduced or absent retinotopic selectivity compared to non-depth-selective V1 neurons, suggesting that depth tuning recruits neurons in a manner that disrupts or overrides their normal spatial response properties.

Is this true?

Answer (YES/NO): NO